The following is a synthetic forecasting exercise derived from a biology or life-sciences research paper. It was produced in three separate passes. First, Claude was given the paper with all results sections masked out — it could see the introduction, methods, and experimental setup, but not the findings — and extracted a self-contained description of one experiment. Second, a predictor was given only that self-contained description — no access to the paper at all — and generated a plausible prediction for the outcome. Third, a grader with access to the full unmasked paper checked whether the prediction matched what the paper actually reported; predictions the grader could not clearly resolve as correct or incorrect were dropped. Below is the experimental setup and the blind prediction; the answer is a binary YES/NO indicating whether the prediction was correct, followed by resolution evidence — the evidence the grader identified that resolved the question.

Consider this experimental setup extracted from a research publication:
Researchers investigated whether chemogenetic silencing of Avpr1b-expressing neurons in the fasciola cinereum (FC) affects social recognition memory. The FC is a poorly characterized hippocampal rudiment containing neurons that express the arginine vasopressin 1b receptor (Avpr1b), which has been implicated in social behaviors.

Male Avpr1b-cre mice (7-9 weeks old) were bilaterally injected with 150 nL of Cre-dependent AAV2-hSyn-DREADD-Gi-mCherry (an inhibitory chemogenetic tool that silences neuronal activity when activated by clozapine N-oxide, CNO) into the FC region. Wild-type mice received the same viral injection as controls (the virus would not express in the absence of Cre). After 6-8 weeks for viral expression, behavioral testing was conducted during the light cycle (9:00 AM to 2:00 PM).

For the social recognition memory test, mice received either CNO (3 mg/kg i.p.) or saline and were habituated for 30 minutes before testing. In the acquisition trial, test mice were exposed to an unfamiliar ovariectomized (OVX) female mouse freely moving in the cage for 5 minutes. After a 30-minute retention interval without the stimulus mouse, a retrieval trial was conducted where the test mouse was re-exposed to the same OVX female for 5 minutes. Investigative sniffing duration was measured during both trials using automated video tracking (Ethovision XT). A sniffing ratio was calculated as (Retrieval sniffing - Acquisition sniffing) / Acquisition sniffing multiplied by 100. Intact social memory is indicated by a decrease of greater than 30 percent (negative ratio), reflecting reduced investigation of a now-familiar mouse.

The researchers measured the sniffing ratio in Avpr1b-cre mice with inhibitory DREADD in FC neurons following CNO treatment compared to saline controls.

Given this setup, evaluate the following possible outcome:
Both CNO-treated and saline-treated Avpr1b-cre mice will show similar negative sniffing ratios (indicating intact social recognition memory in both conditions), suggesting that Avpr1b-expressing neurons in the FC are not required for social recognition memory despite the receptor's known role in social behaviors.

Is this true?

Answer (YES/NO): YES